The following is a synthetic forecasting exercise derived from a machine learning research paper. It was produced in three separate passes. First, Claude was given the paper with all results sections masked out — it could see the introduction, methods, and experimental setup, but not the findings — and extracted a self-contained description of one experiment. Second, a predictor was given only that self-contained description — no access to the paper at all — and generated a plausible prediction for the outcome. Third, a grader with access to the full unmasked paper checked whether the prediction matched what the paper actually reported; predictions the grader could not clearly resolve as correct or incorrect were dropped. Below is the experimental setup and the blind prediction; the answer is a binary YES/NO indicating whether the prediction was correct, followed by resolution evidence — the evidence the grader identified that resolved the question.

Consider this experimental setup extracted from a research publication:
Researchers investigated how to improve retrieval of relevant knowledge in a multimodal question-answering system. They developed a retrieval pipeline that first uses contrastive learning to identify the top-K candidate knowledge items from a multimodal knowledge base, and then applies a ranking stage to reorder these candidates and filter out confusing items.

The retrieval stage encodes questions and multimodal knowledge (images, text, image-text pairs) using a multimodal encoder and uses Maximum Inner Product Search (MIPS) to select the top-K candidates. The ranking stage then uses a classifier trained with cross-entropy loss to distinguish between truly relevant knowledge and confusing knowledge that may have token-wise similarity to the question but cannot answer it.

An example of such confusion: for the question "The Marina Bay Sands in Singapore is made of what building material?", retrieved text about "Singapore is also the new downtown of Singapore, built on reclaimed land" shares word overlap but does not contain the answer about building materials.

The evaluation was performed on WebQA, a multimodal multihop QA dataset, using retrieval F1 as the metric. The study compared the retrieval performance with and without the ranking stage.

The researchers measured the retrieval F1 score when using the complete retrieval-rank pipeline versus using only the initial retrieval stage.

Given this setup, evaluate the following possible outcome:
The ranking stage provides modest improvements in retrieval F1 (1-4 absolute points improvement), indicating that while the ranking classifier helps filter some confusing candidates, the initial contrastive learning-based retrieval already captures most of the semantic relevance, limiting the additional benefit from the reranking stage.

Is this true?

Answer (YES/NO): NO